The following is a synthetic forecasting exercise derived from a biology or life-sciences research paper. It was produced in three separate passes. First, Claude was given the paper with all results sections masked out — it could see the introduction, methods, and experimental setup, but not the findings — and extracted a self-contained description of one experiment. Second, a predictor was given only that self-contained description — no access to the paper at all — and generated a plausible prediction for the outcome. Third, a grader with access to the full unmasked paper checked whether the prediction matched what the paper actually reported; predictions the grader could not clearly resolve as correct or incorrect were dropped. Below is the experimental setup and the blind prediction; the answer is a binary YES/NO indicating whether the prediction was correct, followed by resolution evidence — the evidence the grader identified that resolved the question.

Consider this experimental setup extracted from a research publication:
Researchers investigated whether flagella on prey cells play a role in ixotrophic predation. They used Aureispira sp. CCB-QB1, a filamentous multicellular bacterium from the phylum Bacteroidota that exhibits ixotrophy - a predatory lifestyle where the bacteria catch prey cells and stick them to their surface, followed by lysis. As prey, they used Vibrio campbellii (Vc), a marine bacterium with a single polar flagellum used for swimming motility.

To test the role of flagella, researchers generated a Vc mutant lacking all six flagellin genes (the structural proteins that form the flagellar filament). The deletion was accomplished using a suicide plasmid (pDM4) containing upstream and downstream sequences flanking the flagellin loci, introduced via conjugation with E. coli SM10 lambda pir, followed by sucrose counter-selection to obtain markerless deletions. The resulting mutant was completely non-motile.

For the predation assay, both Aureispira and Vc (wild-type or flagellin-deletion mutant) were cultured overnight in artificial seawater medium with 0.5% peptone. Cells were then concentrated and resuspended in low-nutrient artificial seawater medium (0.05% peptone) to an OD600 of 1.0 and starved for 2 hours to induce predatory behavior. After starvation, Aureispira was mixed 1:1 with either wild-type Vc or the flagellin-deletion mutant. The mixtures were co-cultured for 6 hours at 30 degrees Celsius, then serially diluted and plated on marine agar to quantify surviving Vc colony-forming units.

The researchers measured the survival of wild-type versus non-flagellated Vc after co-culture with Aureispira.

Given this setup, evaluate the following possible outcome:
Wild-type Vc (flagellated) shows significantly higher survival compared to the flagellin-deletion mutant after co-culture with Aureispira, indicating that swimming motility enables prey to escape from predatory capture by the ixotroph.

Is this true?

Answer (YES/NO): NO